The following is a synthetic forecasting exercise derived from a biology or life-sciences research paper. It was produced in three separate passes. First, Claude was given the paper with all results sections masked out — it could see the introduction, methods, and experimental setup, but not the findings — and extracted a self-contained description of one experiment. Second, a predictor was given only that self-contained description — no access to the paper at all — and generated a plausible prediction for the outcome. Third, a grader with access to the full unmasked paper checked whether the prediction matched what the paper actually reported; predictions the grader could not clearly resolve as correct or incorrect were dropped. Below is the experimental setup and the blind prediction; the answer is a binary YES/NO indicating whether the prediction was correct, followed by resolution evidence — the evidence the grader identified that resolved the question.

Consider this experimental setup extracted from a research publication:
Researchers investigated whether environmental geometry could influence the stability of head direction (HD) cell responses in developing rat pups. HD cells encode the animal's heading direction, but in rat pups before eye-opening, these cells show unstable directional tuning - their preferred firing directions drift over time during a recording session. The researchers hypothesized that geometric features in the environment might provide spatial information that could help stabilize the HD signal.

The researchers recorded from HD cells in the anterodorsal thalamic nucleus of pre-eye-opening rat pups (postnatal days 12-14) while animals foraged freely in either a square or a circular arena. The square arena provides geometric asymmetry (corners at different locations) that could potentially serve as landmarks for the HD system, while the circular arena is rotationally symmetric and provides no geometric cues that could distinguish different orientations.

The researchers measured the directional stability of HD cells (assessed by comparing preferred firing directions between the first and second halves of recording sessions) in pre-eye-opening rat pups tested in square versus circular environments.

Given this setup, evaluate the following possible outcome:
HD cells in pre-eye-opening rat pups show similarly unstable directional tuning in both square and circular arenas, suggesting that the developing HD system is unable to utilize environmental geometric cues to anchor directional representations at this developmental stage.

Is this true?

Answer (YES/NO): NO